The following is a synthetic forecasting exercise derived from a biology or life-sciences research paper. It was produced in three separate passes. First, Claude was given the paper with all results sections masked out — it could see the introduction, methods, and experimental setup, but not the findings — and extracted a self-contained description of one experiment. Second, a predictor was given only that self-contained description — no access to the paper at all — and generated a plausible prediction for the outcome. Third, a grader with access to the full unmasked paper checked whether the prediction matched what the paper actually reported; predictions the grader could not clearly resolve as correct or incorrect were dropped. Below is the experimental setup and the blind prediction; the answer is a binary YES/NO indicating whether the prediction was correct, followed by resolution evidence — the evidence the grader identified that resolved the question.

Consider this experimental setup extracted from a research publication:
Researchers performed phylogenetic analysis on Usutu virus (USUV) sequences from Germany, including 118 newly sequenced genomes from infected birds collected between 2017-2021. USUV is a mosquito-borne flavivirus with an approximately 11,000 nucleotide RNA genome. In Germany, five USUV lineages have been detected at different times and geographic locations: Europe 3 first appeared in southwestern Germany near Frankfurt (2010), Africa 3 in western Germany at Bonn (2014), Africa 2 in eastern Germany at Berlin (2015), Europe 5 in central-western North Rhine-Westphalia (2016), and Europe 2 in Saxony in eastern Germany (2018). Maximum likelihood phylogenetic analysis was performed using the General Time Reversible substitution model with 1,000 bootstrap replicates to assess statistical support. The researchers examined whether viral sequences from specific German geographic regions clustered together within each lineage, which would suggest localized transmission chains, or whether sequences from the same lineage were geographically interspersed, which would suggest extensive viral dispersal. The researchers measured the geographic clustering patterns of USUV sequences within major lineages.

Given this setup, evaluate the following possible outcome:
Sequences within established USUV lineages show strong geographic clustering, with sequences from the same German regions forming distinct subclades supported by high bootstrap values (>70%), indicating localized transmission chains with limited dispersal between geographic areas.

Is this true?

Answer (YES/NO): NO